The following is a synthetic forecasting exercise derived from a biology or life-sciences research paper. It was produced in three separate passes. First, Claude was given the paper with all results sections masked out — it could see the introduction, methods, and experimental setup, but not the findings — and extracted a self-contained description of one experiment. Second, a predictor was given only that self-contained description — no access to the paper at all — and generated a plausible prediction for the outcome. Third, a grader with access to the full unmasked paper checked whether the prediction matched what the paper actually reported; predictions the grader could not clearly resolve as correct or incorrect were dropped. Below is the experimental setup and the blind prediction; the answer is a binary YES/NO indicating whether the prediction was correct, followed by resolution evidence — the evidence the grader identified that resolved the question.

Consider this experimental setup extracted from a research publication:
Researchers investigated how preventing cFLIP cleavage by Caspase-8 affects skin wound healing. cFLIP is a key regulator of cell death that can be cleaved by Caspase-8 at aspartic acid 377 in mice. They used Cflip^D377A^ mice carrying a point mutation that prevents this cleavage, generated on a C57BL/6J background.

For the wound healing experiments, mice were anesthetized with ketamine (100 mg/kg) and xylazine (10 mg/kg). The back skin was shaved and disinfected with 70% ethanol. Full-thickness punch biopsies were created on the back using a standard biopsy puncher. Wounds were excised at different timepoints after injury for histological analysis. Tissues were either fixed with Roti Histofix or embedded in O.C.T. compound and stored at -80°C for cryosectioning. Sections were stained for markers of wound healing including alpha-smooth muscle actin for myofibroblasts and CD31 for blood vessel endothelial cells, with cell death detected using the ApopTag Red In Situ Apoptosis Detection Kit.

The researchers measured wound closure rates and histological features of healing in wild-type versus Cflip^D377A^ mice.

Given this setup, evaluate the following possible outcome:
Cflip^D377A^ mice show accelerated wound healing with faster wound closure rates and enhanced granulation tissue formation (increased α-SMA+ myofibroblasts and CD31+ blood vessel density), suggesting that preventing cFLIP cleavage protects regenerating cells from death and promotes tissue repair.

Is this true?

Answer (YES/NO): NO